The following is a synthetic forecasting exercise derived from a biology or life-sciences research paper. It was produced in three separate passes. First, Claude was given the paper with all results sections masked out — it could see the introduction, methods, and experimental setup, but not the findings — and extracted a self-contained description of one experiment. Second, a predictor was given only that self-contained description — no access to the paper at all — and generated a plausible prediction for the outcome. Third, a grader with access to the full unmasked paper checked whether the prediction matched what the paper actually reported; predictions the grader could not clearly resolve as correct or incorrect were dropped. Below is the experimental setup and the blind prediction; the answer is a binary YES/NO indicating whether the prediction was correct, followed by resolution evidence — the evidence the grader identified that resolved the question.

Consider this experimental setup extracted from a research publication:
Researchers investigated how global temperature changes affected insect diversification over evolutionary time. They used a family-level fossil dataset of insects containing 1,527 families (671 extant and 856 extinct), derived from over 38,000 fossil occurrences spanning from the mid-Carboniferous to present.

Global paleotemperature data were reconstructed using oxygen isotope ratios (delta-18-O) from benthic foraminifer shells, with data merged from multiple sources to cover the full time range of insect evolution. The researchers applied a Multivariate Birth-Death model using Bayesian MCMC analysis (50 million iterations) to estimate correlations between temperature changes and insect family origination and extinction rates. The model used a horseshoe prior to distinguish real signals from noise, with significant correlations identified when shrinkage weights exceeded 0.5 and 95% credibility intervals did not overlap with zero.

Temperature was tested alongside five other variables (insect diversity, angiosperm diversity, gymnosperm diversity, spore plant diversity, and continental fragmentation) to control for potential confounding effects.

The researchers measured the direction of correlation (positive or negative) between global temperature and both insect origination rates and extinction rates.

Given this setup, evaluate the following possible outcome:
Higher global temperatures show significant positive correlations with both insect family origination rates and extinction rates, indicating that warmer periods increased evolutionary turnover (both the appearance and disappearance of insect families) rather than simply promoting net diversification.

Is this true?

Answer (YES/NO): NO